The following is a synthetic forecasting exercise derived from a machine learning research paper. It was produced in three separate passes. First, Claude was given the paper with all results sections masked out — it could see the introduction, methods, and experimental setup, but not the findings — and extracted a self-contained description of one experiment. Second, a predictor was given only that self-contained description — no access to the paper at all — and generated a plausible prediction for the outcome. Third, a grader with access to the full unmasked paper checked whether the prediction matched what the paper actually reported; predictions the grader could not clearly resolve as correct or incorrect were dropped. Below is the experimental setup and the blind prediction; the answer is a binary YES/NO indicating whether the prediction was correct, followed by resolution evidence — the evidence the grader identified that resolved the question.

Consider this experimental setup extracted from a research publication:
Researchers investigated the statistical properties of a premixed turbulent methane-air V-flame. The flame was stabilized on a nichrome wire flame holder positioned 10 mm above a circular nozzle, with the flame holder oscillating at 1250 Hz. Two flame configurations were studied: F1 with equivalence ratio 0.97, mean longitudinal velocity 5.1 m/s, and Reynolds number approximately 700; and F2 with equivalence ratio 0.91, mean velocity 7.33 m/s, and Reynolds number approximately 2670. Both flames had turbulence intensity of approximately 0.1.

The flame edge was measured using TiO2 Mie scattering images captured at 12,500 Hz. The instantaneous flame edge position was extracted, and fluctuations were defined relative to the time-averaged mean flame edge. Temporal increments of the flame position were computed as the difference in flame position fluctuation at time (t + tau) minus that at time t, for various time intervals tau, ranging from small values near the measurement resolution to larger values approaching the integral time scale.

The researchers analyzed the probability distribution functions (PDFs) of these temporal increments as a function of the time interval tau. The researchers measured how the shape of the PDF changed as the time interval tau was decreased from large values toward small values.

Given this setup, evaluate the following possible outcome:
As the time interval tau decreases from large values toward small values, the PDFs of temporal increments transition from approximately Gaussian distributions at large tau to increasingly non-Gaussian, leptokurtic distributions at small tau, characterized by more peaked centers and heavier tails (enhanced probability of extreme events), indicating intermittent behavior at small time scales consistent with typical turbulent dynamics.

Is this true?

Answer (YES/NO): YES